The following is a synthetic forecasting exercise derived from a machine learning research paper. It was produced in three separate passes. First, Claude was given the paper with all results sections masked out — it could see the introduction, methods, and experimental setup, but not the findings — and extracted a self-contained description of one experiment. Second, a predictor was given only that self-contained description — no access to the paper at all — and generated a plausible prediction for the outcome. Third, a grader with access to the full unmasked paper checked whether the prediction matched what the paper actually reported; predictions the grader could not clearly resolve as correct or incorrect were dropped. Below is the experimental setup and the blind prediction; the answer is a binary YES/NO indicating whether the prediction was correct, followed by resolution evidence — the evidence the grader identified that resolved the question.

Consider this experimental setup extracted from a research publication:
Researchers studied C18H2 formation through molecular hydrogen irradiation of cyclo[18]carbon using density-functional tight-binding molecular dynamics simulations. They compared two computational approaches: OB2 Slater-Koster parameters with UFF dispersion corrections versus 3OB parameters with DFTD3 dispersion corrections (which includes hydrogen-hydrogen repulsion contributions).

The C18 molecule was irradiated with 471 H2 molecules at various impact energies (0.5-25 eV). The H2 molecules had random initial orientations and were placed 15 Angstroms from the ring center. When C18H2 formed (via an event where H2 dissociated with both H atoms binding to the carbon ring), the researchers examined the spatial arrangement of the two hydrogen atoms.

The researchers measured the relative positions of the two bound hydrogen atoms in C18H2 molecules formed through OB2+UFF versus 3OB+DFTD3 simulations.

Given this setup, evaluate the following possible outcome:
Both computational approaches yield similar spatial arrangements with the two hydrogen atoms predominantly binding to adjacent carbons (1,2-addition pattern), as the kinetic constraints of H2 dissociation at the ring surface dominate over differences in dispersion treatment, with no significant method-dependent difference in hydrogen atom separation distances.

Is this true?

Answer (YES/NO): NO